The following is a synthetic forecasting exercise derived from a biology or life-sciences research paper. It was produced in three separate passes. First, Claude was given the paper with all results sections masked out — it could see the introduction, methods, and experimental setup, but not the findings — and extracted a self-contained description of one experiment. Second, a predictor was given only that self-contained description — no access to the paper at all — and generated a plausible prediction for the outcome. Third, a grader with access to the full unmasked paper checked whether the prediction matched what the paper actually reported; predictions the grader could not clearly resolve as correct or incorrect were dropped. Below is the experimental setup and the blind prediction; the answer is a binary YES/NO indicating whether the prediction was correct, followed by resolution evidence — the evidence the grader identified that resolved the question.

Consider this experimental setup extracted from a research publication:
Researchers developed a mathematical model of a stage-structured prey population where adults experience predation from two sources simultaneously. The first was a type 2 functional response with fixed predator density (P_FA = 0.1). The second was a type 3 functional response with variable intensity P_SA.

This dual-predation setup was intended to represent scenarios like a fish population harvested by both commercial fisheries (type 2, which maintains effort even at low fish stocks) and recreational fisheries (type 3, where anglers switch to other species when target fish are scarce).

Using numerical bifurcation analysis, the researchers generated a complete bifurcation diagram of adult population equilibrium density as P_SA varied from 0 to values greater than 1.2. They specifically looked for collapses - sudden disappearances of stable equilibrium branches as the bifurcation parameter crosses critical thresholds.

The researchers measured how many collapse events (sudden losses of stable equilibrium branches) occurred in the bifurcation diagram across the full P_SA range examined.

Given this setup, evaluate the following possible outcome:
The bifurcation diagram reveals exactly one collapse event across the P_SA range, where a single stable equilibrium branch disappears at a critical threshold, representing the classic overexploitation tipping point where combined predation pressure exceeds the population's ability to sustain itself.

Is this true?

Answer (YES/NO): NO